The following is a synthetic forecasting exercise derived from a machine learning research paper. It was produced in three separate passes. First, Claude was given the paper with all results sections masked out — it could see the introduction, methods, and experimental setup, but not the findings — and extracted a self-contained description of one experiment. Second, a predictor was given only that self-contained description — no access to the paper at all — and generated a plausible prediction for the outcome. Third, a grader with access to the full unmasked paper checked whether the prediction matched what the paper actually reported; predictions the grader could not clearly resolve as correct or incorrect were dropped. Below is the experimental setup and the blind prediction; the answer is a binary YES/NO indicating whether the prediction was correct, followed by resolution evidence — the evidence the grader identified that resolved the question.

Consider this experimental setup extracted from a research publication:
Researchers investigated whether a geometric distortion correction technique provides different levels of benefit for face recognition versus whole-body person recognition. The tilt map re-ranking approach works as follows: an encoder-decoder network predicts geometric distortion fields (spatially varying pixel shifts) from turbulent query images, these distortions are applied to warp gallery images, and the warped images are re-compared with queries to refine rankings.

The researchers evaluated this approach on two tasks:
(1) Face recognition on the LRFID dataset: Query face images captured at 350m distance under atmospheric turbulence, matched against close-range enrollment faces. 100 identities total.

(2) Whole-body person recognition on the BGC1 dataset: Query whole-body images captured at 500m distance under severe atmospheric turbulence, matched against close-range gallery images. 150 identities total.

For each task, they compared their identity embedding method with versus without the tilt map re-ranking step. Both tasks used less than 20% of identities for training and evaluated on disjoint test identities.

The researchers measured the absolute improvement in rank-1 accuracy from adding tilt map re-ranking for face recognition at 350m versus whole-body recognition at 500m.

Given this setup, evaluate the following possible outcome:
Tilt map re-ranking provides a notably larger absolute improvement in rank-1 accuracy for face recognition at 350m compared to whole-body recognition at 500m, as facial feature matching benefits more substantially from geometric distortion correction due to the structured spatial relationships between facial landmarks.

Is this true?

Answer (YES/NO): NO